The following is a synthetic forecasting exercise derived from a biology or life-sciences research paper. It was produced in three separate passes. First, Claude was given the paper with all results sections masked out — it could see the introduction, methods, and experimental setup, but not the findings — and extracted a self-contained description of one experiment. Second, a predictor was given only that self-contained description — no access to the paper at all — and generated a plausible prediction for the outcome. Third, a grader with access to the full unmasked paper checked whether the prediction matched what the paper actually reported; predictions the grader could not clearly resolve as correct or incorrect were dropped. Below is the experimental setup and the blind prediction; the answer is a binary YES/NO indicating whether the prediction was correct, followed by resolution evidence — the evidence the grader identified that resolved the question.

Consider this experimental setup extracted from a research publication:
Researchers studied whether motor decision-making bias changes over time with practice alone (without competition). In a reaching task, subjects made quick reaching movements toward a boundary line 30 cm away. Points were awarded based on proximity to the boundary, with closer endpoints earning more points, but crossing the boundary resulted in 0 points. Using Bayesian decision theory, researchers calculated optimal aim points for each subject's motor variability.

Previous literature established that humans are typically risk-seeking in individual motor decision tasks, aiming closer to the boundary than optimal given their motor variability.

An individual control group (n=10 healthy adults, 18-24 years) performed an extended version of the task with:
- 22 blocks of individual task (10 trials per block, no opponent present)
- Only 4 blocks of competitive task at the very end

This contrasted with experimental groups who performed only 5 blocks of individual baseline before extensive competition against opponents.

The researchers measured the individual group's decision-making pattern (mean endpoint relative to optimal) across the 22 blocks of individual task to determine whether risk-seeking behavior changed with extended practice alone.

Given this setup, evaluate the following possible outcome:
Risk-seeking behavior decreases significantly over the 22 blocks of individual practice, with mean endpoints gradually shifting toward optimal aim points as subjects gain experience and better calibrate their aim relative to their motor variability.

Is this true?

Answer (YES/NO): NO